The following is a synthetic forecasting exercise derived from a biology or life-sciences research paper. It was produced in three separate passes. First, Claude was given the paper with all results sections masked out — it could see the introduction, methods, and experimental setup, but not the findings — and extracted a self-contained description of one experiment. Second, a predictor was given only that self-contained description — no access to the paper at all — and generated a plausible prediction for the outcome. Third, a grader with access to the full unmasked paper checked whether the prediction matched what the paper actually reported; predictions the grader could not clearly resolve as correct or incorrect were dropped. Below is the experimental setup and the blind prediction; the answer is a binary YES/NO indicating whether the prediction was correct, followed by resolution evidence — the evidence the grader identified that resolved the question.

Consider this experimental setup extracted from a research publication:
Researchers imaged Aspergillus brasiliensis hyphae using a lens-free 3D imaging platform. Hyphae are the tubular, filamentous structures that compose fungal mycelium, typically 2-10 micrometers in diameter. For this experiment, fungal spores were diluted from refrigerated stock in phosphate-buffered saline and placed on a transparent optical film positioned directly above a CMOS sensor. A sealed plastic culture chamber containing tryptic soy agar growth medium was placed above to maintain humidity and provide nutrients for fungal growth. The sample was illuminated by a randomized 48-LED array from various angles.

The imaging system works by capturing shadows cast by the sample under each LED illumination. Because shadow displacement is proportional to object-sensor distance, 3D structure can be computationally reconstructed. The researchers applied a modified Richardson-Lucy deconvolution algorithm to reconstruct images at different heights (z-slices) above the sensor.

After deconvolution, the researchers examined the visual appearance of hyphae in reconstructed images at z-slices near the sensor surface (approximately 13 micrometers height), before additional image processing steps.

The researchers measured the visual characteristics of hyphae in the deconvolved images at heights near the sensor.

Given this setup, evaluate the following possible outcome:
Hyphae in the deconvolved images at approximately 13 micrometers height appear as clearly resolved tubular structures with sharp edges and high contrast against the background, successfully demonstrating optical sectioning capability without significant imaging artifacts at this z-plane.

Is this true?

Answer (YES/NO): NO